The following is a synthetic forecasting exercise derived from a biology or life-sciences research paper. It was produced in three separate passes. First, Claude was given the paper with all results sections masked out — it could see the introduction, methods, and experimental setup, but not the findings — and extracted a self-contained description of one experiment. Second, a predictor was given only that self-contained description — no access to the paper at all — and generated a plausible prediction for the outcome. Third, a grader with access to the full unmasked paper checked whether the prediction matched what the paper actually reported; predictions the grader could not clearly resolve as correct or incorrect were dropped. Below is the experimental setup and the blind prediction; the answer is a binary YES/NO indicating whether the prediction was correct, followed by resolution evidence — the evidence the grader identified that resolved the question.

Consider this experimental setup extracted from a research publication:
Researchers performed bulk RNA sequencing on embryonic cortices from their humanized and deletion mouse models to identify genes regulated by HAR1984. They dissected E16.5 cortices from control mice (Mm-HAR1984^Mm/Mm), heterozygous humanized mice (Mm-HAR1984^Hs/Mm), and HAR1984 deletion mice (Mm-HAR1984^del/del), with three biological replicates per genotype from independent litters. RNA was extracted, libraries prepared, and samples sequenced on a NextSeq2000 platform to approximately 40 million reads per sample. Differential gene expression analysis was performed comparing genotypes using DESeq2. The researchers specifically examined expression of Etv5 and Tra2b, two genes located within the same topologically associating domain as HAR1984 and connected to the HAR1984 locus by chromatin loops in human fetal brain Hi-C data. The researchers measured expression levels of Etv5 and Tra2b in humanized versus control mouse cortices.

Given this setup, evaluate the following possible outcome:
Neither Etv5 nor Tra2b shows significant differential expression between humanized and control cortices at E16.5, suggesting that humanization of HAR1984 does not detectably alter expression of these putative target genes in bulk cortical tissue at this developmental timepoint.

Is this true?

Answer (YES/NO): NO